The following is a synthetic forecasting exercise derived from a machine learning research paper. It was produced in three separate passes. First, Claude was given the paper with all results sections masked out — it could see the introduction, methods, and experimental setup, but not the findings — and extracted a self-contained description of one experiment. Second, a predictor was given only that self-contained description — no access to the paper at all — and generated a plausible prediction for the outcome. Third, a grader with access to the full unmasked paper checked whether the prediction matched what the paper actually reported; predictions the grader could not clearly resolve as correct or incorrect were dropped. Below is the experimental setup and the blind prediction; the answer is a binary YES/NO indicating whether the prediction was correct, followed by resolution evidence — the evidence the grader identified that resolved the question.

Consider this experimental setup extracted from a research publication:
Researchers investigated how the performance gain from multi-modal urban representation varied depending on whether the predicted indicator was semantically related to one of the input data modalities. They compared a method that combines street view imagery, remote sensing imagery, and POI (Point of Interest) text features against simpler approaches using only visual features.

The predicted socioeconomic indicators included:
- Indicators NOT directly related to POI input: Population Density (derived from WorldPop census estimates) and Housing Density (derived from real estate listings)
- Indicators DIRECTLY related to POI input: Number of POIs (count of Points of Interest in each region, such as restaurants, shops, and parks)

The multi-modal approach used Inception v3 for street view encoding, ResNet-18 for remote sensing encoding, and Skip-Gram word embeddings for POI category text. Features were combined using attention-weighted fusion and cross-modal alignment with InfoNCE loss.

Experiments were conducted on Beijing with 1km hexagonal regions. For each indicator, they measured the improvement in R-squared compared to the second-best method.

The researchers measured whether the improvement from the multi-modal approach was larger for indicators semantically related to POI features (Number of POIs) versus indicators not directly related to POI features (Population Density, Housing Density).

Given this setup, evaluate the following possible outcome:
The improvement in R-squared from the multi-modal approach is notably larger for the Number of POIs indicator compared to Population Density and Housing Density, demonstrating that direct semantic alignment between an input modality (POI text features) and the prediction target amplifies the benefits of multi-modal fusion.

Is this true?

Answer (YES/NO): YES